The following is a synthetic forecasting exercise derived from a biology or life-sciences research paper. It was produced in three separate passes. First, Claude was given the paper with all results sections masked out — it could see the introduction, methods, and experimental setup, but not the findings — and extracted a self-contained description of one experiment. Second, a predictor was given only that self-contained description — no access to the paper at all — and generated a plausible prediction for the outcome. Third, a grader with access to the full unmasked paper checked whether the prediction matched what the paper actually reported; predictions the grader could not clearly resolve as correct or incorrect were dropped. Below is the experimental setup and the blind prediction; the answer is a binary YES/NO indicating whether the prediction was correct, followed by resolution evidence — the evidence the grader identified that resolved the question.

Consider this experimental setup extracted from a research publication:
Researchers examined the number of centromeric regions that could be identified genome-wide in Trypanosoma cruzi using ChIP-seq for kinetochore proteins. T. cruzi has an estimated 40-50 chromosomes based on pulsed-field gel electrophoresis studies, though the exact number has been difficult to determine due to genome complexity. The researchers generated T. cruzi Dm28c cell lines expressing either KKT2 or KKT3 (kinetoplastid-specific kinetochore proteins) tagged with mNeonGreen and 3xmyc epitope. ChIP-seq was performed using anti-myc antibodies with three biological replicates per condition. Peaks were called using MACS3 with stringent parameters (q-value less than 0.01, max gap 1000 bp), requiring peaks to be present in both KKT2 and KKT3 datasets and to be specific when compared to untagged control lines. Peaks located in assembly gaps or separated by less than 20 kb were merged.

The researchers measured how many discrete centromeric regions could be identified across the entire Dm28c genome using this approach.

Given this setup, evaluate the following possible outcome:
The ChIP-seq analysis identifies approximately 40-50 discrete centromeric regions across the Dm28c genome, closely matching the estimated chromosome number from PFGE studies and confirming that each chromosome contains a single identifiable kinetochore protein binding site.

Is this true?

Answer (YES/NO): NO